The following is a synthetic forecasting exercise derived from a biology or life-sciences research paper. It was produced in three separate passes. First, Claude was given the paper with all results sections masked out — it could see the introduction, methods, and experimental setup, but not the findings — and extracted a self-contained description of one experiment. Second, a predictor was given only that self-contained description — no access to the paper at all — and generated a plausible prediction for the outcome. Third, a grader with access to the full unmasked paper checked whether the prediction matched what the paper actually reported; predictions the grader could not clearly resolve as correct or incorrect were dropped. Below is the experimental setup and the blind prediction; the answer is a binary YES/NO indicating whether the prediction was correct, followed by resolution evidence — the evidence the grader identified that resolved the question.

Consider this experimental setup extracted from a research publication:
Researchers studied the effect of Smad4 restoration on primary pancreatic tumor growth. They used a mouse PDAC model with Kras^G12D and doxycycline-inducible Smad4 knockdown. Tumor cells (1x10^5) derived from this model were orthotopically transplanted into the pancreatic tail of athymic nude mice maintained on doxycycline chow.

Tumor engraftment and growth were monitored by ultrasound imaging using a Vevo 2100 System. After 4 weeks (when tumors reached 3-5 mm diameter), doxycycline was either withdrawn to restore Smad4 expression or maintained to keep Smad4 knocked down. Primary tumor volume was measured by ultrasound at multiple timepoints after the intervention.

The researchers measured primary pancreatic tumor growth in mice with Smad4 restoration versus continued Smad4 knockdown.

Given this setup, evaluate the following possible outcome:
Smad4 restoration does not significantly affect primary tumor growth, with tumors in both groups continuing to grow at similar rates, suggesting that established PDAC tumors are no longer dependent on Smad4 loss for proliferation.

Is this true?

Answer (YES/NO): YES